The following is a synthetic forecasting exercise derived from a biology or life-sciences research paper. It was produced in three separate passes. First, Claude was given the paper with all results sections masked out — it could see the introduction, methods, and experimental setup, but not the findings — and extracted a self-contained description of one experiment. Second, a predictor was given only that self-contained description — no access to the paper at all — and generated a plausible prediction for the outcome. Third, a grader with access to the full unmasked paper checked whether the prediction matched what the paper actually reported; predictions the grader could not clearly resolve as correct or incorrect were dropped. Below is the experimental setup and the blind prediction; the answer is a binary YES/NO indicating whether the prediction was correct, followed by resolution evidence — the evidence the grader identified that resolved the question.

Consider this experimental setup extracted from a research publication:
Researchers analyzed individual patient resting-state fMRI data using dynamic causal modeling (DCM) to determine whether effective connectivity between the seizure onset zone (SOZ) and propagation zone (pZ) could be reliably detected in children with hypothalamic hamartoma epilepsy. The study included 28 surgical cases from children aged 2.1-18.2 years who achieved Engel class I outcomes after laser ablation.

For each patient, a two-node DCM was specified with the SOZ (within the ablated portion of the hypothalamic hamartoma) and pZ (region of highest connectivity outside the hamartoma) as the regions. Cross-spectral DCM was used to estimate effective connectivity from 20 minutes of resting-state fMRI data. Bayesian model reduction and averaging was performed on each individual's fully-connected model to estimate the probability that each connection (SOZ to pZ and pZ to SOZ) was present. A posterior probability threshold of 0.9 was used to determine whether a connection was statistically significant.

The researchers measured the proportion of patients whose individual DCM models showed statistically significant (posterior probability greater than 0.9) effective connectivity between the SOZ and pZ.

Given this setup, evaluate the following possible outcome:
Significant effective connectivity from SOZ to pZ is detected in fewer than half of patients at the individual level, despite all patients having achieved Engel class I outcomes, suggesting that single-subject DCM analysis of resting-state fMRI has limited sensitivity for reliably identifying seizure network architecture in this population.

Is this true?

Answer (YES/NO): NO